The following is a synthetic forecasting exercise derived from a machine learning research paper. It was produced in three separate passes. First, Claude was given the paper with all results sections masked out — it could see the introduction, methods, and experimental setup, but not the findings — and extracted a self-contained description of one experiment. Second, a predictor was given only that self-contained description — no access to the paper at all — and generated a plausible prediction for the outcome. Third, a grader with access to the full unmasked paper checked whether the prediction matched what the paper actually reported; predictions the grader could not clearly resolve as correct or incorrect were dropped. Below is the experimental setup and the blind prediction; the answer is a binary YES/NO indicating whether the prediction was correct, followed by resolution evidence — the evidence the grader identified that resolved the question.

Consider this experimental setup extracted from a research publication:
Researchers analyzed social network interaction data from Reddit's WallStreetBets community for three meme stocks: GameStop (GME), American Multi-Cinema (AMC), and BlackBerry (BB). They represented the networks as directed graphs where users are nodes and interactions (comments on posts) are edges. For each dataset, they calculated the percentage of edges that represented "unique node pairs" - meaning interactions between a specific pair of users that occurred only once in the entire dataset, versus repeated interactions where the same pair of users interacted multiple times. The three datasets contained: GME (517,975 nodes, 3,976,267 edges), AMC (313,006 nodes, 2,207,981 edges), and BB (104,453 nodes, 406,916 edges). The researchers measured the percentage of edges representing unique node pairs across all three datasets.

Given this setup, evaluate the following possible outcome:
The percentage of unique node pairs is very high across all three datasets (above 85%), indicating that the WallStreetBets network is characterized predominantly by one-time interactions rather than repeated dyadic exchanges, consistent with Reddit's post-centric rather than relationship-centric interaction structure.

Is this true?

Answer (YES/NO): NO